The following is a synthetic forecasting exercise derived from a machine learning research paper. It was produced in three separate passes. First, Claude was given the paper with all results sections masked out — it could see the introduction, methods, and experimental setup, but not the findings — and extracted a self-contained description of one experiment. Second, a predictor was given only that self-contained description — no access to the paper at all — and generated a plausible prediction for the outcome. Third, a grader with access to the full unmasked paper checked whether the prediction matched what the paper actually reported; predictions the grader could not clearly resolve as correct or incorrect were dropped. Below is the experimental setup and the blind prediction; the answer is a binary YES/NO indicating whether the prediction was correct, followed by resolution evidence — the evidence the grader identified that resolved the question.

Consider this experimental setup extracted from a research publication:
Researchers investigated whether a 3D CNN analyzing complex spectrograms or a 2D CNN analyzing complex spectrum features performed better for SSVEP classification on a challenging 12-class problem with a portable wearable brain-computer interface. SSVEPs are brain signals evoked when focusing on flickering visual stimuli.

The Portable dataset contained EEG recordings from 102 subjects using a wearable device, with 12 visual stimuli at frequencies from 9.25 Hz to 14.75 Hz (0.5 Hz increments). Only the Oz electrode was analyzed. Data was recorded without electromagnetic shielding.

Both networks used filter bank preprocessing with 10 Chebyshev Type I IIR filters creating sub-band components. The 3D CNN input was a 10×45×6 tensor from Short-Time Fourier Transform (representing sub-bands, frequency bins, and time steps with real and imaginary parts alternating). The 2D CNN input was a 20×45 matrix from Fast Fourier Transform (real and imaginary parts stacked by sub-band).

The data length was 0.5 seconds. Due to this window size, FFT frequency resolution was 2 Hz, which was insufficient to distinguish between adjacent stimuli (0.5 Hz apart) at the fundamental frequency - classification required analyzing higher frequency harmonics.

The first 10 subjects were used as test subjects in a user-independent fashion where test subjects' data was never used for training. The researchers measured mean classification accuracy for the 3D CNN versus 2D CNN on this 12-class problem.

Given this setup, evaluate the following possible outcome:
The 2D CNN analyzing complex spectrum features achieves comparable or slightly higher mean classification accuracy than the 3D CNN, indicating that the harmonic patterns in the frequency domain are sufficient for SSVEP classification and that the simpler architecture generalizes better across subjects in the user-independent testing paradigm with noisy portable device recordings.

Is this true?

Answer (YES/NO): NO